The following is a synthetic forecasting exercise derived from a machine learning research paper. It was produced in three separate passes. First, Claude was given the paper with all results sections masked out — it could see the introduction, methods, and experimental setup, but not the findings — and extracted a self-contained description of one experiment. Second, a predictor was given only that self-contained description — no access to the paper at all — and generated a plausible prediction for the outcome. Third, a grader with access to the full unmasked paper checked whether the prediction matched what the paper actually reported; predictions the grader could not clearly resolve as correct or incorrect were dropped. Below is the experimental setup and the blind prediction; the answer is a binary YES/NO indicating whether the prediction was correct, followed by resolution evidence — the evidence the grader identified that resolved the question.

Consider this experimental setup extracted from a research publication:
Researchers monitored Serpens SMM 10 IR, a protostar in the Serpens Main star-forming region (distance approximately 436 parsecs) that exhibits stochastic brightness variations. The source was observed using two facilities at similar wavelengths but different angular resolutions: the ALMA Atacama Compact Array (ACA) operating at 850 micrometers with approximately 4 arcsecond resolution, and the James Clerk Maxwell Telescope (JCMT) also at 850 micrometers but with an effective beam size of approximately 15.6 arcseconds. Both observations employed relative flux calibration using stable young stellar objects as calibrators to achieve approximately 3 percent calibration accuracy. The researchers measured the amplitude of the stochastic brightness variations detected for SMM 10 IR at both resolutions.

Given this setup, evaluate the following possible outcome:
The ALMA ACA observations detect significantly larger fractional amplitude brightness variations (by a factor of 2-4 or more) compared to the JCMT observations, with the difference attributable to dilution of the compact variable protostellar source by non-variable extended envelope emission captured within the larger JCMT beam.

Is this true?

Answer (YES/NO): YES